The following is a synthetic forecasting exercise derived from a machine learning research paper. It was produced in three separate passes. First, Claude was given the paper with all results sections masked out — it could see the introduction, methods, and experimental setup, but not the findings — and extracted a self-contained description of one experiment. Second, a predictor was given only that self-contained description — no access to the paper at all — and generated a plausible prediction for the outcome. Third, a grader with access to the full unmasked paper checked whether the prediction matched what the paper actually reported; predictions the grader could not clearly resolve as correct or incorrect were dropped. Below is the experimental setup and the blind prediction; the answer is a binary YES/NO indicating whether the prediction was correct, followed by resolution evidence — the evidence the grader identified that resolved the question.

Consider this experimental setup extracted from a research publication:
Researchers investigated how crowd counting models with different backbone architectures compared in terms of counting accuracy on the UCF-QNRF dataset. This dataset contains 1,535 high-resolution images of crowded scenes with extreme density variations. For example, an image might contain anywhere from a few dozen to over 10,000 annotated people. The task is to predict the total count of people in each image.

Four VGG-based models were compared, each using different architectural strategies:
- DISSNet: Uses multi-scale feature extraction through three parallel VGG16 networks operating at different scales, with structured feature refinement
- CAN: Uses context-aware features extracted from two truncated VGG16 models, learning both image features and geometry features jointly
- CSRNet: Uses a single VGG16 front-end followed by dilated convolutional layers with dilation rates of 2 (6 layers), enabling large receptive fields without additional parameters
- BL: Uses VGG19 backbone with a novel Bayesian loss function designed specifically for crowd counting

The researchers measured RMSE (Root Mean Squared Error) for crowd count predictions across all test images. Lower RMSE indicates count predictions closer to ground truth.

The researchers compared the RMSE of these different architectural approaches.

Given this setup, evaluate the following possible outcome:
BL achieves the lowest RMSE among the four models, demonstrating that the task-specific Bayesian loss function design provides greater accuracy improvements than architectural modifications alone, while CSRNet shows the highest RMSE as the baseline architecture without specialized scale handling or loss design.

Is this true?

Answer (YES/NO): YES